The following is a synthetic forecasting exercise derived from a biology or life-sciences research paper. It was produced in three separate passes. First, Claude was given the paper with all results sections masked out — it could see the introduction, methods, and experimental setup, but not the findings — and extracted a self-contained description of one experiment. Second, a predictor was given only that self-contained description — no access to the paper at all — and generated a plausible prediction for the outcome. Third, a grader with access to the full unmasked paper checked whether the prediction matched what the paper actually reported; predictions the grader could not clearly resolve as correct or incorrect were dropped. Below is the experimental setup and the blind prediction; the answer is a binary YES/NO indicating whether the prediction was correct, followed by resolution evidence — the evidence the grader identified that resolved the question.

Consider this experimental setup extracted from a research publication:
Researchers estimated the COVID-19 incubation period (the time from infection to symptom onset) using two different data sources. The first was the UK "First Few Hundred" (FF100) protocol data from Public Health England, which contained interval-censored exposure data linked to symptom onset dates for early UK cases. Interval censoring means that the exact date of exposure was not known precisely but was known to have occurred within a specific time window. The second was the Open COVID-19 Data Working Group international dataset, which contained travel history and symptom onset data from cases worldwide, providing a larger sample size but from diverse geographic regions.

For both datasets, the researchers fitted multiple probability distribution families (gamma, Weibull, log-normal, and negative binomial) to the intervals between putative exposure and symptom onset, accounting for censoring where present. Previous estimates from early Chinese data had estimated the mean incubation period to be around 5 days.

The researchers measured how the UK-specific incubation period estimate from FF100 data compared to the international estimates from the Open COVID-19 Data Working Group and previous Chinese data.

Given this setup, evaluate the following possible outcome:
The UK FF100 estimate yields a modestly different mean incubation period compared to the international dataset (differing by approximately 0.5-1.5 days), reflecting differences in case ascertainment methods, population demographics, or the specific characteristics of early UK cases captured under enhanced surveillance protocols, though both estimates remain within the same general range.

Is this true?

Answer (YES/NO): NO